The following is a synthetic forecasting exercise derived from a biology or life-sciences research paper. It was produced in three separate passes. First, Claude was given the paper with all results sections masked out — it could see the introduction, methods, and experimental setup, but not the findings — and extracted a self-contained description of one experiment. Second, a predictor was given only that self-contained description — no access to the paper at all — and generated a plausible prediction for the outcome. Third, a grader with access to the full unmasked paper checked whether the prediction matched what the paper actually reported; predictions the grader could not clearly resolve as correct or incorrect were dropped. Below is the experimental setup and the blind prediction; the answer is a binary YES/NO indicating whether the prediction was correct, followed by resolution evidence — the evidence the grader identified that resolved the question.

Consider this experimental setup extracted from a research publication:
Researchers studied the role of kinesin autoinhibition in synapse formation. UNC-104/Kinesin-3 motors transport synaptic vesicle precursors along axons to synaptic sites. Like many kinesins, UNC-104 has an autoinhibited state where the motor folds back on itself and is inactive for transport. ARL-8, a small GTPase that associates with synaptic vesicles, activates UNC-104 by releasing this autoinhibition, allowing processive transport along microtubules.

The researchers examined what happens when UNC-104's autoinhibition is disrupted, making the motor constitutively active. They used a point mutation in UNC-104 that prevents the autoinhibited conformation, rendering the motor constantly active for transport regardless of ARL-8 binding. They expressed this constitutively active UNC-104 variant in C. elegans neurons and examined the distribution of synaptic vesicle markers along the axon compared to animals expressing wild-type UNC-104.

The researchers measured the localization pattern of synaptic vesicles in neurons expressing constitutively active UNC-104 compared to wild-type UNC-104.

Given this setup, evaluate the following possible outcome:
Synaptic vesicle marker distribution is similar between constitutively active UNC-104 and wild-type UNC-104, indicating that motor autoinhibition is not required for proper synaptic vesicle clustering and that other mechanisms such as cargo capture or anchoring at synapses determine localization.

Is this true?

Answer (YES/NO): NO